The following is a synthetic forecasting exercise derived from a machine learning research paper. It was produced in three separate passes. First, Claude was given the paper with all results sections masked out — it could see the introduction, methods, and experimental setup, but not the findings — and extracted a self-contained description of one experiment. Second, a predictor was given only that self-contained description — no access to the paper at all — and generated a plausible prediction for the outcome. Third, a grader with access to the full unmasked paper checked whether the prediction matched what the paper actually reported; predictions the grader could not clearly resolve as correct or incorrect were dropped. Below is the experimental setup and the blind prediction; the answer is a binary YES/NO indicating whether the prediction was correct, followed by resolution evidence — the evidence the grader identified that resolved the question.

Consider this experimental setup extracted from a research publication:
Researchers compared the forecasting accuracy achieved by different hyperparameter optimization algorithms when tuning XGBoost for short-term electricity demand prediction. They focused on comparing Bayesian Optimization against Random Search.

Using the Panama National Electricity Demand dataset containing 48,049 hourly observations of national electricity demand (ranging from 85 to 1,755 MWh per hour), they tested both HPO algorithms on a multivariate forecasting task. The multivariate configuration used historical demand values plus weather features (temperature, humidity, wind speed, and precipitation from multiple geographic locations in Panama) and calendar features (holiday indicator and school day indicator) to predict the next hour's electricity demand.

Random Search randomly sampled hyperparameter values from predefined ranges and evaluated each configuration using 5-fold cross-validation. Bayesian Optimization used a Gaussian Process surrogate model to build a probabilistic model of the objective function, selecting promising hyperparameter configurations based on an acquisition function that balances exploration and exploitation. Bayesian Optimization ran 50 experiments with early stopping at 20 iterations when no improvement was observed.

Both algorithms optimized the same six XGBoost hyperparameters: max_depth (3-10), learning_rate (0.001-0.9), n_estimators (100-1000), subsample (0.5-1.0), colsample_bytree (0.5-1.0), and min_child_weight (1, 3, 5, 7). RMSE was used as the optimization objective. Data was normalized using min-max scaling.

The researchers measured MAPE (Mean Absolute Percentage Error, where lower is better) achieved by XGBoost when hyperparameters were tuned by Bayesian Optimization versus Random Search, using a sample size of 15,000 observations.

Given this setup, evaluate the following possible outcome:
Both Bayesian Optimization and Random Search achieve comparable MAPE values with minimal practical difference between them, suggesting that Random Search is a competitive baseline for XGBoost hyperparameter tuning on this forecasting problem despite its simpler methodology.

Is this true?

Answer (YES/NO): YES